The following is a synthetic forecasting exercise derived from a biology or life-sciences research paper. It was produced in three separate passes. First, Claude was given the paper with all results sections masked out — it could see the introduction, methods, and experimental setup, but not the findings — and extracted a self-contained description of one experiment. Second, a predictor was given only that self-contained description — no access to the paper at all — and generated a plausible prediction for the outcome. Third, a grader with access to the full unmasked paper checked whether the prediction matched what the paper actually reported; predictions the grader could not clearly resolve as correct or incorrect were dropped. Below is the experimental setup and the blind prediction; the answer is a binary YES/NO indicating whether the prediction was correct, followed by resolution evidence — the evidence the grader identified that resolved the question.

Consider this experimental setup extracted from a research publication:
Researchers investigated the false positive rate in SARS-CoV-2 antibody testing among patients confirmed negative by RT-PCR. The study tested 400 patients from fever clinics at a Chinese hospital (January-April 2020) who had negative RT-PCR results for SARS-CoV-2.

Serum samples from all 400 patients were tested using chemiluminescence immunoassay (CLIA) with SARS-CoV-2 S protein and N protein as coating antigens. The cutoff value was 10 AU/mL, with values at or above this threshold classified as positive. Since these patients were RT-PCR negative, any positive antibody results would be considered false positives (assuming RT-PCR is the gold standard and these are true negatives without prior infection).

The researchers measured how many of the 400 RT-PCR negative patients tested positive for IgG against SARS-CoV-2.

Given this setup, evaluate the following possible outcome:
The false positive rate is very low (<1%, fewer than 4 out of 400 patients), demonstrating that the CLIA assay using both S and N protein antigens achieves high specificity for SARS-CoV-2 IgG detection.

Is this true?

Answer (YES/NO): NO